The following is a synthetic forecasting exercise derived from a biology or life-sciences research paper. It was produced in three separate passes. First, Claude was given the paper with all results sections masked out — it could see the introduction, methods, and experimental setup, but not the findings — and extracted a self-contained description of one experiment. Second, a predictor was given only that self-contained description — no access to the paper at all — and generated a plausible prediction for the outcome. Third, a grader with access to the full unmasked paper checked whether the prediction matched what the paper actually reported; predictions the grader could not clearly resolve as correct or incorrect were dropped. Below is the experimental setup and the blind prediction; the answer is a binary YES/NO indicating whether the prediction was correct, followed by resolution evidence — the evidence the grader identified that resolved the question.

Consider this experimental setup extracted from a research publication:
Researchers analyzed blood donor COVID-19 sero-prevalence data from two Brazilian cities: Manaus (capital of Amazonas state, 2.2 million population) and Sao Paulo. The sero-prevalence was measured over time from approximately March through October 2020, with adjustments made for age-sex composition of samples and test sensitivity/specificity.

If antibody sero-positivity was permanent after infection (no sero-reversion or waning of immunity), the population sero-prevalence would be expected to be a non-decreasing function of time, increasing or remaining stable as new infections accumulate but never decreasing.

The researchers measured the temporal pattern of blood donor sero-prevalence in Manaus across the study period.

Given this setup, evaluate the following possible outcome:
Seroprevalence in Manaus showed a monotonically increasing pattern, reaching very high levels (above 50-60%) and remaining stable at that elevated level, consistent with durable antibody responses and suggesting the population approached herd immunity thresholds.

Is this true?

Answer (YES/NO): NO